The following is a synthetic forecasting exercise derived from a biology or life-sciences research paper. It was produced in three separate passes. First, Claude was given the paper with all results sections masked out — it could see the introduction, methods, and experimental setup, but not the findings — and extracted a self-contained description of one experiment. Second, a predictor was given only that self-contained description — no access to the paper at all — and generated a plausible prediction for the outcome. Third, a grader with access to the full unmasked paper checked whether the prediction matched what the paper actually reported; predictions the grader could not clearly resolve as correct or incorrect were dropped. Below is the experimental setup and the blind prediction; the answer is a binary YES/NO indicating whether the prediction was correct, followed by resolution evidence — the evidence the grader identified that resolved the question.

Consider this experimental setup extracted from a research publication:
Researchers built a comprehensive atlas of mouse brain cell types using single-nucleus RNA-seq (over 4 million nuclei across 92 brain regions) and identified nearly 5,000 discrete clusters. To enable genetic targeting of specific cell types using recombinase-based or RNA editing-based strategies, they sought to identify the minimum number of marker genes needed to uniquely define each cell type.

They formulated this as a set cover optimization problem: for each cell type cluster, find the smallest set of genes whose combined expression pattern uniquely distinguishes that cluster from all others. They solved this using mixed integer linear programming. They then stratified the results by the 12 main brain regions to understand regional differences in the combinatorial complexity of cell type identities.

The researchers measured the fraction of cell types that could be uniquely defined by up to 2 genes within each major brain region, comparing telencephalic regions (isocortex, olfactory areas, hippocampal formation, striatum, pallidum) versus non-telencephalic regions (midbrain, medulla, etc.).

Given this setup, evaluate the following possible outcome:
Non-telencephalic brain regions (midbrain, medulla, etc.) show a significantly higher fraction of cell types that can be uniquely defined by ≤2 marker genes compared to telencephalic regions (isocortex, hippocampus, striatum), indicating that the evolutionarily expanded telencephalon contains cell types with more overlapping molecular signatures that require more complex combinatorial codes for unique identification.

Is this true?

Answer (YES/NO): NO